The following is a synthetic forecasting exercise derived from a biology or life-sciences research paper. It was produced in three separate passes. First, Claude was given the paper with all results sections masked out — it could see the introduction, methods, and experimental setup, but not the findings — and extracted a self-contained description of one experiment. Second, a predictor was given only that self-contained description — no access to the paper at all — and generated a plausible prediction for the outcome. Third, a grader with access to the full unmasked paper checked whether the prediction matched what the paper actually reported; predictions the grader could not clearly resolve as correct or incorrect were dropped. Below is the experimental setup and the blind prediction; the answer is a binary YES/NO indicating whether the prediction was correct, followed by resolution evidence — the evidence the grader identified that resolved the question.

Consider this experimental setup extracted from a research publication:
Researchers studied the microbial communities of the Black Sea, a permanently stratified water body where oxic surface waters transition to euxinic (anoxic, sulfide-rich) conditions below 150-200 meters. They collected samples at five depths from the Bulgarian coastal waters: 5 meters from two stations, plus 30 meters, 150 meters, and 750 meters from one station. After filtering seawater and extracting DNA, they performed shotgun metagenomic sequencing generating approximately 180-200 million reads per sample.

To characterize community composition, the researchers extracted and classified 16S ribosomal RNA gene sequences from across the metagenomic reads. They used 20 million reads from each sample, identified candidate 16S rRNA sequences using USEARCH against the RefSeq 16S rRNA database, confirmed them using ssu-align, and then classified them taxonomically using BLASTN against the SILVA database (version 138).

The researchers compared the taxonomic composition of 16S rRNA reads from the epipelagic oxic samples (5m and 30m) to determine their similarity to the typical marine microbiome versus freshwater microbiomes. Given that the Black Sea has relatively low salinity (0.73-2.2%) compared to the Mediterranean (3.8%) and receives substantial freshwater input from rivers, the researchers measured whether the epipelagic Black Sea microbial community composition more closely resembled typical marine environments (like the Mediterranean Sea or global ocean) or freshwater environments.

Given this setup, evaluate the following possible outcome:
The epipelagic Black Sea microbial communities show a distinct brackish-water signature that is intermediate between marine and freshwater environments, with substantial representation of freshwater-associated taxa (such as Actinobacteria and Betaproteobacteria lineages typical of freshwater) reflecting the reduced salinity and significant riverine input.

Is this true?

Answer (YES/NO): NO